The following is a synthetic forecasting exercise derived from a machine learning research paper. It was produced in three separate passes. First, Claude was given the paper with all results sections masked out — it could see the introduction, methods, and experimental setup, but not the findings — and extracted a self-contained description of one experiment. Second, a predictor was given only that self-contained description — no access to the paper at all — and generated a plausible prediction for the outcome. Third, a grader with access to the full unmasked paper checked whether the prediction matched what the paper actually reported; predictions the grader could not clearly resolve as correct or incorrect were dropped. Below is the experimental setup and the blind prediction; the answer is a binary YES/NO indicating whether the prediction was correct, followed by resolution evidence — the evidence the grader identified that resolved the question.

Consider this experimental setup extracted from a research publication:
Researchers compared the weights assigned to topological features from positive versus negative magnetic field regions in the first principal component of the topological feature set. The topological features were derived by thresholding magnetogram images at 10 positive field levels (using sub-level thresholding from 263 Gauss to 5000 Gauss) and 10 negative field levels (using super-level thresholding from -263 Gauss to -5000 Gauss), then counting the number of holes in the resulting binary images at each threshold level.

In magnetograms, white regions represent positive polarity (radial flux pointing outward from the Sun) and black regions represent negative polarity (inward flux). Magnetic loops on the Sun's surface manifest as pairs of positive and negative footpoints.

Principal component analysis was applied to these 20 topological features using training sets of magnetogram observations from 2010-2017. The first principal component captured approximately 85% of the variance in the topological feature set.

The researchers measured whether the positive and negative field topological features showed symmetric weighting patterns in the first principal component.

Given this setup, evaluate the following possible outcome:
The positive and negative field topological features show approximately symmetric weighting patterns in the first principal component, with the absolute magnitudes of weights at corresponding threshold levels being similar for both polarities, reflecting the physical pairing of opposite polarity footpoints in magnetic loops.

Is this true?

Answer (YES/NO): YES